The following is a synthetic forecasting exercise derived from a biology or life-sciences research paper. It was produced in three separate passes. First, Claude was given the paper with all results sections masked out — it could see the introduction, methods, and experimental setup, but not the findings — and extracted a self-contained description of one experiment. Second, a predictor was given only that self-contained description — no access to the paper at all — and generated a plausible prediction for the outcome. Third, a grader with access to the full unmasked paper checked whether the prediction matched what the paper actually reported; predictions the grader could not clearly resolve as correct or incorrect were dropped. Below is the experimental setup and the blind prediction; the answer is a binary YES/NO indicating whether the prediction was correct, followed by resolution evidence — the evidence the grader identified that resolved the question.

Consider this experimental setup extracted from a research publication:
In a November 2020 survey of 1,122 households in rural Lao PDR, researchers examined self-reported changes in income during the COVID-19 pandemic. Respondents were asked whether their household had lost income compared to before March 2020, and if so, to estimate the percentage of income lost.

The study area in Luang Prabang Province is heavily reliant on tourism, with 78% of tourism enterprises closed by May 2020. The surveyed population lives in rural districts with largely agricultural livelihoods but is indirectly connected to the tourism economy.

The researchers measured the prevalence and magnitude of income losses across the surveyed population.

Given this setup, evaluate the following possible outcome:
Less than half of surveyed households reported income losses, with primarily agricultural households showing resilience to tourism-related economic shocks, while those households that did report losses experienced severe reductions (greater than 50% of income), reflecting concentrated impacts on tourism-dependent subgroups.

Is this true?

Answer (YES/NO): NO